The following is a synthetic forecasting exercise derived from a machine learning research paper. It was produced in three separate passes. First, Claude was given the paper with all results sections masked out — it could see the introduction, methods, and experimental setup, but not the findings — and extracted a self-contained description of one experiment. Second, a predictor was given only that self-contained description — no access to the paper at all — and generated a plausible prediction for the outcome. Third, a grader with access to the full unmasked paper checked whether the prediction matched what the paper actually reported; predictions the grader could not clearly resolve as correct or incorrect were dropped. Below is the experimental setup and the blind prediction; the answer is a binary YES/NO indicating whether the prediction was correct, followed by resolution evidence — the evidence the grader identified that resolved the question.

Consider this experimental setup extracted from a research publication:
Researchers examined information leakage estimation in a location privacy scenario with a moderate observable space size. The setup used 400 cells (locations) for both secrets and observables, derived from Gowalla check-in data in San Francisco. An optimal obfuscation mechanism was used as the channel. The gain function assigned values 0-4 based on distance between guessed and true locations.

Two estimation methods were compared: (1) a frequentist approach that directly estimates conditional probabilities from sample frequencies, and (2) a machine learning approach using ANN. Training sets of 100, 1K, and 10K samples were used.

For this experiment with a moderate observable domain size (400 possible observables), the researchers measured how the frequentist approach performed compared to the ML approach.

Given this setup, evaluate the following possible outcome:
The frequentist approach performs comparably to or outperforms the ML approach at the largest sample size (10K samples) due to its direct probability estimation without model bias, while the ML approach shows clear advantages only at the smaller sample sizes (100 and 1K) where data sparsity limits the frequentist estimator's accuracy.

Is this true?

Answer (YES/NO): NO